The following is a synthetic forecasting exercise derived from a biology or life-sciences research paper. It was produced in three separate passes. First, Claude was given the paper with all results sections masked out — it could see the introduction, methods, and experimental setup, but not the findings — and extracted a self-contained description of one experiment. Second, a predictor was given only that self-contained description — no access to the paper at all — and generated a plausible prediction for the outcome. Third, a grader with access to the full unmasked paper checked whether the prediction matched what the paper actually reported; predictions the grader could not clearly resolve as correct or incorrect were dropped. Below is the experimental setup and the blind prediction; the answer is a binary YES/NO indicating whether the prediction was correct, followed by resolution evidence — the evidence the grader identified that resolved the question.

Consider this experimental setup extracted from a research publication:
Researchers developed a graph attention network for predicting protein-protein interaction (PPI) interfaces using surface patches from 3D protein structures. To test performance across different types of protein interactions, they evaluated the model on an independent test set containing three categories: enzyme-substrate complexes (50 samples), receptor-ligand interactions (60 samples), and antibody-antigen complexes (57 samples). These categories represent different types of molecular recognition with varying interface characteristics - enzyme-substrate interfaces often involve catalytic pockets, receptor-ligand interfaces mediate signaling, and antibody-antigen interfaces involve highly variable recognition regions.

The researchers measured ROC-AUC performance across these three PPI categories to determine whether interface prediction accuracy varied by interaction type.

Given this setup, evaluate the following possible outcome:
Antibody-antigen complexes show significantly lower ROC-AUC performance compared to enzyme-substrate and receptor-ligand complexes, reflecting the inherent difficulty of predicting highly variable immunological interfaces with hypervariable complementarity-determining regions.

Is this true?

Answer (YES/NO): NO